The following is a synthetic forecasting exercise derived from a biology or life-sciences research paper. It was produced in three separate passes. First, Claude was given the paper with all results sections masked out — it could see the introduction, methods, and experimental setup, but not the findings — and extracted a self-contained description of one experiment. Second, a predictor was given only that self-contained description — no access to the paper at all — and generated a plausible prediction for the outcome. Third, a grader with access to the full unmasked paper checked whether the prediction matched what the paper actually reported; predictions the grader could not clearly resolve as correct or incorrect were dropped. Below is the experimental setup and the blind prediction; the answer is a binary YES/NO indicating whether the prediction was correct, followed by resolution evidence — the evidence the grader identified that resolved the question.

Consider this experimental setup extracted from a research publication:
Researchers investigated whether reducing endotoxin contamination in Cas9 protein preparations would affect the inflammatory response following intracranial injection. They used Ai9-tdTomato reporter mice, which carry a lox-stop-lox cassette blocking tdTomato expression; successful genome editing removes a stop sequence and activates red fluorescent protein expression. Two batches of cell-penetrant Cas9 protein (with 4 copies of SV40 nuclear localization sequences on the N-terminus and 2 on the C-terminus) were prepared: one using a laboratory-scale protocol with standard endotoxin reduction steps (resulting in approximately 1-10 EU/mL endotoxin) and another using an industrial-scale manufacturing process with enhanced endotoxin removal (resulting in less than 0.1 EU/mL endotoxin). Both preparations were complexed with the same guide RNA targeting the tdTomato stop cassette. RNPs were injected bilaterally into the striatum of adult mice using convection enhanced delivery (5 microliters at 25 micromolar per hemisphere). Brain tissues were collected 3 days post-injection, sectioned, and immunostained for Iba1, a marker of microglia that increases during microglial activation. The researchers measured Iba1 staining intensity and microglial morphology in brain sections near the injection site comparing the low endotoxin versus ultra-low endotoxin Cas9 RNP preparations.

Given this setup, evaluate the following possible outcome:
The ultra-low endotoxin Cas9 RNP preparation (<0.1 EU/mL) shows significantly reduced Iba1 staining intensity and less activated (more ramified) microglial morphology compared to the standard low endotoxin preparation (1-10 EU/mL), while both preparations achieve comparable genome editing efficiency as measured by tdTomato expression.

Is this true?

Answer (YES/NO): NO